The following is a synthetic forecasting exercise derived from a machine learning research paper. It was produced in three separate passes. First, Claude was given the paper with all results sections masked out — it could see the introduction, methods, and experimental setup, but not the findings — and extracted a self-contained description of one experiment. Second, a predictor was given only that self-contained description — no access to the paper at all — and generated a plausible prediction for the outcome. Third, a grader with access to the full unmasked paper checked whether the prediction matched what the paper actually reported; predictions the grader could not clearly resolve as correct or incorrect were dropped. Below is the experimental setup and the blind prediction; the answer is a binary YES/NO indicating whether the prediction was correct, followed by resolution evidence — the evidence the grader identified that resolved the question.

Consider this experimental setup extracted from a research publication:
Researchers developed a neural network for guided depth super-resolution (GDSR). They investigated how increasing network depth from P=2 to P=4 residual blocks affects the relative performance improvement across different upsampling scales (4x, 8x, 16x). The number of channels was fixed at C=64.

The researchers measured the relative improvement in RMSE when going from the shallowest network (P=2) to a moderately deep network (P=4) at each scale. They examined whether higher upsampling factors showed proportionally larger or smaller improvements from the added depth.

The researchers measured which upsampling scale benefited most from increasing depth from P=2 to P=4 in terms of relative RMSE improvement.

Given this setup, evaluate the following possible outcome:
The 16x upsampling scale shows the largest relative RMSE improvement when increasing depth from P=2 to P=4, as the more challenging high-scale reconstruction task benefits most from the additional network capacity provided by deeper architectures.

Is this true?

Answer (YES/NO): NO